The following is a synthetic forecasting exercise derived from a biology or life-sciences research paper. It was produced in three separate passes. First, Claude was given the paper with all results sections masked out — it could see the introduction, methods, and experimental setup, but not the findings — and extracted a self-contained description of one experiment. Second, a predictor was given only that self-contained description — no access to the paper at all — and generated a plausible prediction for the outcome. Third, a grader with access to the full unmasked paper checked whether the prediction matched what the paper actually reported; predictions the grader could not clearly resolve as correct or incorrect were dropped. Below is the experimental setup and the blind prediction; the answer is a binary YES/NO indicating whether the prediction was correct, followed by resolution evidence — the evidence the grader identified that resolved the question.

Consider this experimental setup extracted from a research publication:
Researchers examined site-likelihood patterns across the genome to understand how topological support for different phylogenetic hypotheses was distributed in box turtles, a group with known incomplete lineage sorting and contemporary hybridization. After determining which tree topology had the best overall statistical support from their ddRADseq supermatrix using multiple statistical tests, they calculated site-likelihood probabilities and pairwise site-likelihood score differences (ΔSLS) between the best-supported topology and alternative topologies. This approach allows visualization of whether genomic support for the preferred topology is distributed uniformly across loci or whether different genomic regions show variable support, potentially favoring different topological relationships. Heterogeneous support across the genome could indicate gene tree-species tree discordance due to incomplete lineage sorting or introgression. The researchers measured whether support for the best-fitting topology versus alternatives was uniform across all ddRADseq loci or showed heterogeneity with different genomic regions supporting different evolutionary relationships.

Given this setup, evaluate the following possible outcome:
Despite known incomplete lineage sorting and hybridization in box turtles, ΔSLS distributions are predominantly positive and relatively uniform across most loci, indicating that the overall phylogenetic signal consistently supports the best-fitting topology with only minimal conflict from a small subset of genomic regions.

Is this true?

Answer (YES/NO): NO